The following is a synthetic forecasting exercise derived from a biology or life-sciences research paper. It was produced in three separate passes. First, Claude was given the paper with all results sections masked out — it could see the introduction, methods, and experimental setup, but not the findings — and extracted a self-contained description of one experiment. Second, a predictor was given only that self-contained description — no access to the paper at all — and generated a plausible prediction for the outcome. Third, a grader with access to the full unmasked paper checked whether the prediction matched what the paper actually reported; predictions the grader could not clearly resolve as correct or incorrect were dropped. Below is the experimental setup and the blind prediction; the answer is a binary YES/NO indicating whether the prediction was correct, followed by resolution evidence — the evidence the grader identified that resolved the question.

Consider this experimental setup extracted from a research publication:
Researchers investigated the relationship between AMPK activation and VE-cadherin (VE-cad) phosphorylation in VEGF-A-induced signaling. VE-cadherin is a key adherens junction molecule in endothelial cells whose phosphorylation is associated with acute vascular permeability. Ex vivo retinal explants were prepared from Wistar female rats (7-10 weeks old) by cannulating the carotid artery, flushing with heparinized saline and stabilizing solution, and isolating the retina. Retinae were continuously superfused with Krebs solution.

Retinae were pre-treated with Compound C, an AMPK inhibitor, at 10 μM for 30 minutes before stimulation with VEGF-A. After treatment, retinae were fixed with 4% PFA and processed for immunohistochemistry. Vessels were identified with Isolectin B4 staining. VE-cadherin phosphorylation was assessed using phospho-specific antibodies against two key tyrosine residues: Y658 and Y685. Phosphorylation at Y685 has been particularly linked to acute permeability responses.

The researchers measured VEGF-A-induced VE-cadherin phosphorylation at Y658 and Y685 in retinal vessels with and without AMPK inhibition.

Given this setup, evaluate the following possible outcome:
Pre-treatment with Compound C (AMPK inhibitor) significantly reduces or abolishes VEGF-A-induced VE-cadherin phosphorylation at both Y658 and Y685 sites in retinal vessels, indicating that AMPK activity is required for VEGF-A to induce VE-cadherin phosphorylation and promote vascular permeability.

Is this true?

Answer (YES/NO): NO